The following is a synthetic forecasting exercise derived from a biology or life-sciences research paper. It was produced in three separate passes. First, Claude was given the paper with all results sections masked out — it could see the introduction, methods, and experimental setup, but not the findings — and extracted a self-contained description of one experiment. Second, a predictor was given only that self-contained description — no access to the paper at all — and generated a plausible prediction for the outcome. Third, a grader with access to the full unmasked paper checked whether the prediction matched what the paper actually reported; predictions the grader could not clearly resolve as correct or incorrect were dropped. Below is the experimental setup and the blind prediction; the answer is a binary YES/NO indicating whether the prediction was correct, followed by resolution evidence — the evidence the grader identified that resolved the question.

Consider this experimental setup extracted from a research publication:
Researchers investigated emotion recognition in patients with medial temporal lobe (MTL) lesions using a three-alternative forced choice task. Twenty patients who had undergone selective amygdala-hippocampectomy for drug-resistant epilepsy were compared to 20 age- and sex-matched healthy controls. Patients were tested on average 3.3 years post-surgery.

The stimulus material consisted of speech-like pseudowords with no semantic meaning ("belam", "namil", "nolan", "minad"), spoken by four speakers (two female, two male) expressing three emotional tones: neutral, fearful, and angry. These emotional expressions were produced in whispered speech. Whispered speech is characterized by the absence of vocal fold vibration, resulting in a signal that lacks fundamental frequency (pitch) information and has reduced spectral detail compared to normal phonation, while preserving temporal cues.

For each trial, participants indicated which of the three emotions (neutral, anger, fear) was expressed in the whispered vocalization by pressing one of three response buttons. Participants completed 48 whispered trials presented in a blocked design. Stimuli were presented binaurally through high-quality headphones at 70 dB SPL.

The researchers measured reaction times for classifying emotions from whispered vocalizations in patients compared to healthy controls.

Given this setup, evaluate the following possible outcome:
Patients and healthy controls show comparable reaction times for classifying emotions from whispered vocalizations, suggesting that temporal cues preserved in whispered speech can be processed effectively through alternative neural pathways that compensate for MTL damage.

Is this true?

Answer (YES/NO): YES